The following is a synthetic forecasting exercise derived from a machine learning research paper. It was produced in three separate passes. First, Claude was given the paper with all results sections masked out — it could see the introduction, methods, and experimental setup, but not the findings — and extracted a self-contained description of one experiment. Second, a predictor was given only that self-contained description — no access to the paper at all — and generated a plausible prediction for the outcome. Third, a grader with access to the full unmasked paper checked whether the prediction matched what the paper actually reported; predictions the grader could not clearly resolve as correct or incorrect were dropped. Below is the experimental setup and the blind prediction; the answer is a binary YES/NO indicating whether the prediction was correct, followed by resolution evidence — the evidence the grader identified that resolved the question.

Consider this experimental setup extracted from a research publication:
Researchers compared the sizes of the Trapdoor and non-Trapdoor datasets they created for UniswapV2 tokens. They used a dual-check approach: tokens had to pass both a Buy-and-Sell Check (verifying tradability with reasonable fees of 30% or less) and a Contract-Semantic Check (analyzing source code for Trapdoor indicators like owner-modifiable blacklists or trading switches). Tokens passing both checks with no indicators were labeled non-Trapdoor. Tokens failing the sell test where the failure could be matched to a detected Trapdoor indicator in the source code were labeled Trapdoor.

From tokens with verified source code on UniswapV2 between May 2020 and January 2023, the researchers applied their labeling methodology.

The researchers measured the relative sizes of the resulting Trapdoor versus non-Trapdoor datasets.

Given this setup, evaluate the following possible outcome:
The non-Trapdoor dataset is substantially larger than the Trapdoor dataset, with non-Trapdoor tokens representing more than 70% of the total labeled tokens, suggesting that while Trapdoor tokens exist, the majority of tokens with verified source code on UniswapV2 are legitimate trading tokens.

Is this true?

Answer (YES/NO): NO